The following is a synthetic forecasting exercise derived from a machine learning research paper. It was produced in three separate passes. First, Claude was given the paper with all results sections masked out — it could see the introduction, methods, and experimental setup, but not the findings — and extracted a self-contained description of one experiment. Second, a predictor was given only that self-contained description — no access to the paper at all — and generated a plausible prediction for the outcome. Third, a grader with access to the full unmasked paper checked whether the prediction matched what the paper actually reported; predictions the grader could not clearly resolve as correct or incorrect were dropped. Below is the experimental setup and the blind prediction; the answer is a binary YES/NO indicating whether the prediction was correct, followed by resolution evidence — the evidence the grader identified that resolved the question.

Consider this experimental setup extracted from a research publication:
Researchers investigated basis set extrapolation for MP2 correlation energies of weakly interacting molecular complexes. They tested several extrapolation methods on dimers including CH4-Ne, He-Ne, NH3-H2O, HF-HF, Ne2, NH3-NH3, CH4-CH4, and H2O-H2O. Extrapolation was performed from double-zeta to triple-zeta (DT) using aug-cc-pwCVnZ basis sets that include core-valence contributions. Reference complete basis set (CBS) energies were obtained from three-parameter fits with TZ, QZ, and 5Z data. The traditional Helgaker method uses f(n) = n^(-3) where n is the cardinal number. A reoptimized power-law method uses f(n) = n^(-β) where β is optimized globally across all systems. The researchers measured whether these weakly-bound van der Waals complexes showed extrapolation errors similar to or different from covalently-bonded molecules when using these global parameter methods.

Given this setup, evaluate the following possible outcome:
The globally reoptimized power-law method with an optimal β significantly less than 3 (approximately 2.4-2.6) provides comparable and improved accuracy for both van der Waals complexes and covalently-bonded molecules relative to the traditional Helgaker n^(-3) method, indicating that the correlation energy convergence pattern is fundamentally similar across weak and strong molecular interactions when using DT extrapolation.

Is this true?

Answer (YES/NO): NO